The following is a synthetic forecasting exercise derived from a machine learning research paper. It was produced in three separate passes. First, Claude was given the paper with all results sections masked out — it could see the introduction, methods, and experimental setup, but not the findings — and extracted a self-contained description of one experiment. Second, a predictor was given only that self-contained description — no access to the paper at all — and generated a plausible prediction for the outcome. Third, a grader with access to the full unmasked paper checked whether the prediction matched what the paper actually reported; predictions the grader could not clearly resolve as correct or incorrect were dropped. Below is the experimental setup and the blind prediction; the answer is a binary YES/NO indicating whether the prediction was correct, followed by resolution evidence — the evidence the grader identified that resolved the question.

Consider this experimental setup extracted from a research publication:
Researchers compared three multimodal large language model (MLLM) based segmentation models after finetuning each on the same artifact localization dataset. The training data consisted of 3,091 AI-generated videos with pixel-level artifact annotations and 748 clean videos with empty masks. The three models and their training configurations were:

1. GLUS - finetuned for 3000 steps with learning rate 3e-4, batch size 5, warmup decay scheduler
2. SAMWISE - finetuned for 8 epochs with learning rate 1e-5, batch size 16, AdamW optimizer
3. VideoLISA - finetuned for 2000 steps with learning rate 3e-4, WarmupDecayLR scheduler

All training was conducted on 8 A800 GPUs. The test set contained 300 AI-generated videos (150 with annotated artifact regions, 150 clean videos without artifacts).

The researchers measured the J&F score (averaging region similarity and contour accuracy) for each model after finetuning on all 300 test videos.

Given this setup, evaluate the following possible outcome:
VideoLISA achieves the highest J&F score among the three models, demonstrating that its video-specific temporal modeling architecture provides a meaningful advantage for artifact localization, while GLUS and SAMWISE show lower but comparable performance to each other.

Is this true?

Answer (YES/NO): NO